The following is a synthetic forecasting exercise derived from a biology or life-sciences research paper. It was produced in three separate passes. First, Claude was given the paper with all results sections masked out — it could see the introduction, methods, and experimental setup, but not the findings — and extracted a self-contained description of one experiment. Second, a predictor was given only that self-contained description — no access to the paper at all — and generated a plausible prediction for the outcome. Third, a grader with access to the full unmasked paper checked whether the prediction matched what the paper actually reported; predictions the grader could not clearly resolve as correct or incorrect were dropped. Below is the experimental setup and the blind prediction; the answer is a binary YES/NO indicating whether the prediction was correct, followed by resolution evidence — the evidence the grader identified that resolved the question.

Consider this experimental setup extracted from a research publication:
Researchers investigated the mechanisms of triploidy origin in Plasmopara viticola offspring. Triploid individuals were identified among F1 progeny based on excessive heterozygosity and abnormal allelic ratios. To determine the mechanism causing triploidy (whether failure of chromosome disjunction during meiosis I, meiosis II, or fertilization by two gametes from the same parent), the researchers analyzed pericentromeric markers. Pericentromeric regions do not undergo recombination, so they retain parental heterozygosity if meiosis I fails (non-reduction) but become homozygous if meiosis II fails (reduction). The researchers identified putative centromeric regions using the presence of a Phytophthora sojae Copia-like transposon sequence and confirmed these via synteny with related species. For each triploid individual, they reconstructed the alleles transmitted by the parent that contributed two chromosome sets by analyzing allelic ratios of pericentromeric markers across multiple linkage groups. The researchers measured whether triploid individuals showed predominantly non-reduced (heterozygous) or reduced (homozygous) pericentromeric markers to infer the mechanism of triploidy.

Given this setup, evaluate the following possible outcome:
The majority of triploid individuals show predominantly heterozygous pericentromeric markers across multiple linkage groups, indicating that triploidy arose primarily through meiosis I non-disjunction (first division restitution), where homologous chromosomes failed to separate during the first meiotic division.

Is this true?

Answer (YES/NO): NO